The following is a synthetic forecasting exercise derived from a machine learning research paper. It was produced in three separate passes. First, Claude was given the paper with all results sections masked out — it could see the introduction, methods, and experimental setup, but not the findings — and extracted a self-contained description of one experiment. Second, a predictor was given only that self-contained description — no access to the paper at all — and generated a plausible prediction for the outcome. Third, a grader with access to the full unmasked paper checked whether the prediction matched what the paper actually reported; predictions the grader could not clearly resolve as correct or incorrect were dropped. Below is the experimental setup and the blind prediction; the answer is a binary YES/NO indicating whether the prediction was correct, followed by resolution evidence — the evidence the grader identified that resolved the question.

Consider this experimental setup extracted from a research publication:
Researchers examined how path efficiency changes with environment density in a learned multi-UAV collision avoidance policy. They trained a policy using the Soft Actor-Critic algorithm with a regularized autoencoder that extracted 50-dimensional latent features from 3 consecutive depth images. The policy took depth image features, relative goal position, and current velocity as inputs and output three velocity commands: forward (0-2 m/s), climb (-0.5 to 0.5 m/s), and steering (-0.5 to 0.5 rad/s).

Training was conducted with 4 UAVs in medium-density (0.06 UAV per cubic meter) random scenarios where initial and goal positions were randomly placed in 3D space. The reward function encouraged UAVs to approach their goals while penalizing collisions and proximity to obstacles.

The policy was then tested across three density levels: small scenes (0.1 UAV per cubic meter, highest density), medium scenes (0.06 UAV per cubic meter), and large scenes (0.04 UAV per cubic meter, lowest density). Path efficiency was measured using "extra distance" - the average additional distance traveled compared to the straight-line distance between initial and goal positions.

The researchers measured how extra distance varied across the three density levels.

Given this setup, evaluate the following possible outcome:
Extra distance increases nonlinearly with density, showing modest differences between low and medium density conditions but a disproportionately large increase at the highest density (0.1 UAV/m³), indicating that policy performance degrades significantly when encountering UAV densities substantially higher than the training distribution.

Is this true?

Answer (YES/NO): NO